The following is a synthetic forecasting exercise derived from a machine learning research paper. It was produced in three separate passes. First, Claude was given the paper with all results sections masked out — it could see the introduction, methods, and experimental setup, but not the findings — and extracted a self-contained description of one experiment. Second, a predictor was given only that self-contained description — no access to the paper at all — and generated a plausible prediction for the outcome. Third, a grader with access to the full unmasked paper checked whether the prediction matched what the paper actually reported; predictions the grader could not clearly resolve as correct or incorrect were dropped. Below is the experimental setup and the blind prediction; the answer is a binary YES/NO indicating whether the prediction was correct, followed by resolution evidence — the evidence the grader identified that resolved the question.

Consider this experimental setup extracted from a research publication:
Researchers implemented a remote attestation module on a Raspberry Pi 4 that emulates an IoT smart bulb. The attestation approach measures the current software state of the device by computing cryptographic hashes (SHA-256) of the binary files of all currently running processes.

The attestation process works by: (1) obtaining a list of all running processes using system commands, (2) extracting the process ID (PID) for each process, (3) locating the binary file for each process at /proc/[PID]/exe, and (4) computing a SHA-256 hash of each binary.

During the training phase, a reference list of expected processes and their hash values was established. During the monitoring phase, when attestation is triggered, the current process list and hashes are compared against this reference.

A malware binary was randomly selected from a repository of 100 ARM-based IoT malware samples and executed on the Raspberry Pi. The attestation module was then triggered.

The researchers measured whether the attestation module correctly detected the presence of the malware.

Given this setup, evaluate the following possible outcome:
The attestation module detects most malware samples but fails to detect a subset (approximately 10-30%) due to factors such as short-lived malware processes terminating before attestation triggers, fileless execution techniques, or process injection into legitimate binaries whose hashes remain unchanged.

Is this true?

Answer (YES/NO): NO